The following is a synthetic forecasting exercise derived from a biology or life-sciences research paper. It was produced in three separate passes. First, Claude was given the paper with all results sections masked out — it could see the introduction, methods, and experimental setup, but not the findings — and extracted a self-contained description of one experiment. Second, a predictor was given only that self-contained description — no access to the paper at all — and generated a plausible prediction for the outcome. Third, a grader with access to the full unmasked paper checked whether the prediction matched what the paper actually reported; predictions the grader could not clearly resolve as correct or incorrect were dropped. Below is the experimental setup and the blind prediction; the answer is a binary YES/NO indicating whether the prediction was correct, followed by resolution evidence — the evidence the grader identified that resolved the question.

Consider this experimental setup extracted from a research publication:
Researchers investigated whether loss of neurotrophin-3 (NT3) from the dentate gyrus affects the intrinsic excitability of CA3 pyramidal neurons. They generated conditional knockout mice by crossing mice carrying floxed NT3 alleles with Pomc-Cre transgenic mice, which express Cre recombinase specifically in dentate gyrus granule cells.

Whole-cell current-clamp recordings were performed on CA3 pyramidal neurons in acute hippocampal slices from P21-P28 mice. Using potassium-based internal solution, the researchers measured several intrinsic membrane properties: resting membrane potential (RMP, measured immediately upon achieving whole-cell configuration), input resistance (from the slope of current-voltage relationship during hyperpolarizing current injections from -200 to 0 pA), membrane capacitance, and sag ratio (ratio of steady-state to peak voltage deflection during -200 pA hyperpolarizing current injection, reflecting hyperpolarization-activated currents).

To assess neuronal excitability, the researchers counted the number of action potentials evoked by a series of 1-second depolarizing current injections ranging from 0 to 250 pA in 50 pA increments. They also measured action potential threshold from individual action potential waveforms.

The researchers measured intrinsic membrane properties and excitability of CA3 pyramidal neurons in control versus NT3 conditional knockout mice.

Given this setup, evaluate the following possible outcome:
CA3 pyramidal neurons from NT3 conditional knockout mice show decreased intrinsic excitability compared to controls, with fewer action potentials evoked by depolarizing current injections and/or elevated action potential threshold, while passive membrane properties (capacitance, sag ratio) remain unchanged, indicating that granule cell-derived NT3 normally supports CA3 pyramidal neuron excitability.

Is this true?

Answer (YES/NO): NO